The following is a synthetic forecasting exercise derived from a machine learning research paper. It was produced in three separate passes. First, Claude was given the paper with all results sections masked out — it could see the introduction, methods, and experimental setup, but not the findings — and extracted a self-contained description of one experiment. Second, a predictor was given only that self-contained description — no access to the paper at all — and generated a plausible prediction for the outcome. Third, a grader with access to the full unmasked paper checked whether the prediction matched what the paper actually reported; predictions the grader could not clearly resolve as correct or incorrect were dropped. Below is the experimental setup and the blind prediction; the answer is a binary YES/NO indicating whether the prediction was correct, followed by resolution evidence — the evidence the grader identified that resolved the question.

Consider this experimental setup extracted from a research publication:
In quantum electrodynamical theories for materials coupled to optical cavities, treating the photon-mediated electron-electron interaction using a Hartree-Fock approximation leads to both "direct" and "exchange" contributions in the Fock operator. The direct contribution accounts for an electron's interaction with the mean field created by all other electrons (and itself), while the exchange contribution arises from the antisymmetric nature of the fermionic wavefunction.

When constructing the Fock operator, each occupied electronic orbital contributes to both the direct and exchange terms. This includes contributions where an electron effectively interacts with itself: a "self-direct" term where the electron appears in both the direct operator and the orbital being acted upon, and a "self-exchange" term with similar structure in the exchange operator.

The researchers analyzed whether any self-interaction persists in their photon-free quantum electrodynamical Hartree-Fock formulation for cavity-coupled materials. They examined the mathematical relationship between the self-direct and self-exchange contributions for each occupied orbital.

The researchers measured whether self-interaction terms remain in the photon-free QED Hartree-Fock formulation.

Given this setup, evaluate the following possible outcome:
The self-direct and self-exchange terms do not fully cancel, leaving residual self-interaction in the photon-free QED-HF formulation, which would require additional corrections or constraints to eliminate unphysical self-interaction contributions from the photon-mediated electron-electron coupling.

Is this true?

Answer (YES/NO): NO